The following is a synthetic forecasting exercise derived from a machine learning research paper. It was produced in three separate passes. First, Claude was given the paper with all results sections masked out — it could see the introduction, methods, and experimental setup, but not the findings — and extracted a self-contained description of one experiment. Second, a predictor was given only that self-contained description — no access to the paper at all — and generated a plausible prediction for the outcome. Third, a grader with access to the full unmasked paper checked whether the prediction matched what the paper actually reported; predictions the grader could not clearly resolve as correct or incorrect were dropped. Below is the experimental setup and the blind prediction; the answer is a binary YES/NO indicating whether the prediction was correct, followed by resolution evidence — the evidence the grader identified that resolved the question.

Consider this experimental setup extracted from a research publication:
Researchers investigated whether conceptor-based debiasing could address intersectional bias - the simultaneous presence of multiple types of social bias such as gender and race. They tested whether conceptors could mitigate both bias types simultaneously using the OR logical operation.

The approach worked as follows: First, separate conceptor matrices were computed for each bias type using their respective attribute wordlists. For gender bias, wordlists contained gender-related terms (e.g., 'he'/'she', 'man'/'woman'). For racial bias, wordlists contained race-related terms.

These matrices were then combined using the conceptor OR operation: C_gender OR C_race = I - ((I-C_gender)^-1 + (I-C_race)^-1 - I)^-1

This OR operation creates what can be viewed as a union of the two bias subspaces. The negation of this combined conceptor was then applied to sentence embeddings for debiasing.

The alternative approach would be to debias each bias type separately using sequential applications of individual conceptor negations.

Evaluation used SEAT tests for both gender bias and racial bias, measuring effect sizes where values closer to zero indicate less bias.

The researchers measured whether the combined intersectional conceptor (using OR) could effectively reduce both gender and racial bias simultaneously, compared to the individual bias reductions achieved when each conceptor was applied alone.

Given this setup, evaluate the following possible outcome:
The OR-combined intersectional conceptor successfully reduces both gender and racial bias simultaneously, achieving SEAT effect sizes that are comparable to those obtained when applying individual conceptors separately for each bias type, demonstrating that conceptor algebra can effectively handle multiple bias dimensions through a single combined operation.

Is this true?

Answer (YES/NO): NO